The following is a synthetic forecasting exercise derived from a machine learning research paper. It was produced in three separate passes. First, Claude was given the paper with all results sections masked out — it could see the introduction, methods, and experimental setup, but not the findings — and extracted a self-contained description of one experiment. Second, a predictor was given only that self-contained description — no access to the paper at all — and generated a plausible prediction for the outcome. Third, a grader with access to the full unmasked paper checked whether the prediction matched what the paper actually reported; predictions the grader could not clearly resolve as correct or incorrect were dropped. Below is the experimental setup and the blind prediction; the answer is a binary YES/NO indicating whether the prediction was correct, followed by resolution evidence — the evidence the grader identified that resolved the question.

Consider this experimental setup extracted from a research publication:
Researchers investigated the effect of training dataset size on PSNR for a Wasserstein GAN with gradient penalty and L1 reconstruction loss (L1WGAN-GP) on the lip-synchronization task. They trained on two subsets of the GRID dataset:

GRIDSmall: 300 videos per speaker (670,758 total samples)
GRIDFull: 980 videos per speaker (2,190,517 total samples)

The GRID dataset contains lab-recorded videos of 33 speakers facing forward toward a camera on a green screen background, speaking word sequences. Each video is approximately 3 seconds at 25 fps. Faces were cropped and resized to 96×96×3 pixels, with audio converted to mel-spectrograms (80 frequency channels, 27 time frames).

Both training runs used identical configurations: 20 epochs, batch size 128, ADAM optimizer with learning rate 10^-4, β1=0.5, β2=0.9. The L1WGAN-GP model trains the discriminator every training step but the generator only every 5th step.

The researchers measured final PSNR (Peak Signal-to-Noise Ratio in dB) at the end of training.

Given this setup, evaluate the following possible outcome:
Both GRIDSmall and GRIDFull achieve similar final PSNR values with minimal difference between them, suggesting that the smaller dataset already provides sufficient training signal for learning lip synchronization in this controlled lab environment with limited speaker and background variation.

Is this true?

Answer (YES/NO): YES